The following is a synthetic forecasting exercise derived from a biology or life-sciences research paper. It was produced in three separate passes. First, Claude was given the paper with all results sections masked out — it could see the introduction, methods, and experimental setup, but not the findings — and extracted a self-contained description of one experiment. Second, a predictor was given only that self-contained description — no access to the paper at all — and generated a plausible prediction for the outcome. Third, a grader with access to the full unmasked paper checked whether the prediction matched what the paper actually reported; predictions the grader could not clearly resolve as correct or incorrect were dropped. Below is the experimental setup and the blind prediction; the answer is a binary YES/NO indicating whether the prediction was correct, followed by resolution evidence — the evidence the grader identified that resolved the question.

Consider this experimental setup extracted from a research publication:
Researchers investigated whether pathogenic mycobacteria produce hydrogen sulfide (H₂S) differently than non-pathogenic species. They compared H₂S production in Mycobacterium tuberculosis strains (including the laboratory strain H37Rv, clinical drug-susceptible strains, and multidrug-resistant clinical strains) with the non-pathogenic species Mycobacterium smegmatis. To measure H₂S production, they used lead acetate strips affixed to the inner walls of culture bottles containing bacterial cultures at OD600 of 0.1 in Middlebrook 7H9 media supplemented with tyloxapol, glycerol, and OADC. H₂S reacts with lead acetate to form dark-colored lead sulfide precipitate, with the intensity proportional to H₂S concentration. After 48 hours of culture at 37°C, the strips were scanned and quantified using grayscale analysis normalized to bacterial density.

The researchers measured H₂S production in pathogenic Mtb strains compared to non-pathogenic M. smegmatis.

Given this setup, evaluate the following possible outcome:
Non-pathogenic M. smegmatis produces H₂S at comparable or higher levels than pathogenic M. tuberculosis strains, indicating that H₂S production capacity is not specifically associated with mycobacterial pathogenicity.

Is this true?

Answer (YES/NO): NO